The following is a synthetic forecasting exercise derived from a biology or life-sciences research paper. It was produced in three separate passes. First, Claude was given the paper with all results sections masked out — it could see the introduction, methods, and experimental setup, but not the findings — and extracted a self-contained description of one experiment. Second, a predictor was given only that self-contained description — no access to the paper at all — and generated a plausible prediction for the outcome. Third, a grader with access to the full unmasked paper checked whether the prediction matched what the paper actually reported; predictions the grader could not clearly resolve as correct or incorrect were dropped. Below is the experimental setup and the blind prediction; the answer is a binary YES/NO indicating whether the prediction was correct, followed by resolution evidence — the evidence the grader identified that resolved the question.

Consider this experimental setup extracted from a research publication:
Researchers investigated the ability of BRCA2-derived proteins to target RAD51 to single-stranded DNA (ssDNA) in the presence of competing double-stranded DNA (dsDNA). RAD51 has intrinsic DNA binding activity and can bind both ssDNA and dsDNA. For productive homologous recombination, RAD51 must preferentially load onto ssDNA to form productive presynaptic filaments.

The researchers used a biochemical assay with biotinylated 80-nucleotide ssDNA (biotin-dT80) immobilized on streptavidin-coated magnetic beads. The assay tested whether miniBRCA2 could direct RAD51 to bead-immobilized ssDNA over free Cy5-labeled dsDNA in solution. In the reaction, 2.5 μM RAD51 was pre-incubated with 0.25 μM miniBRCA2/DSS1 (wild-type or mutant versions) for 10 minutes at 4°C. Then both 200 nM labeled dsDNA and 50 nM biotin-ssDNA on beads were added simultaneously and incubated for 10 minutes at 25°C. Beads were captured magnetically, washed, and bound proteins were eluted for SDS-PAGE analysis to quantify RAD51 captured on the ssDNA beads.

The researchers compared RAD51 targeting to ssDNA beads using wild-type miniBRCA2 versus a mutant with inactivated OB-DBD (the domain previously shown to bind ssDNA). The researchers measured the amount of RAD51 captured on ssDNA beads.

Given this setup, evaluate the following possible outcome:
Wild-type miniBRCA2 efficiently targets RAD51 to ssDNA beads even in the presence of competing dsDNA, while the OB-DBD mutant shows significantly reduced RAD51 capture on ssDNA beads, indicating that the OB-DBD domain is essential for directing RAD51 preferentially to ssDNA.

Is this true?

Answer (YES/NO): NO